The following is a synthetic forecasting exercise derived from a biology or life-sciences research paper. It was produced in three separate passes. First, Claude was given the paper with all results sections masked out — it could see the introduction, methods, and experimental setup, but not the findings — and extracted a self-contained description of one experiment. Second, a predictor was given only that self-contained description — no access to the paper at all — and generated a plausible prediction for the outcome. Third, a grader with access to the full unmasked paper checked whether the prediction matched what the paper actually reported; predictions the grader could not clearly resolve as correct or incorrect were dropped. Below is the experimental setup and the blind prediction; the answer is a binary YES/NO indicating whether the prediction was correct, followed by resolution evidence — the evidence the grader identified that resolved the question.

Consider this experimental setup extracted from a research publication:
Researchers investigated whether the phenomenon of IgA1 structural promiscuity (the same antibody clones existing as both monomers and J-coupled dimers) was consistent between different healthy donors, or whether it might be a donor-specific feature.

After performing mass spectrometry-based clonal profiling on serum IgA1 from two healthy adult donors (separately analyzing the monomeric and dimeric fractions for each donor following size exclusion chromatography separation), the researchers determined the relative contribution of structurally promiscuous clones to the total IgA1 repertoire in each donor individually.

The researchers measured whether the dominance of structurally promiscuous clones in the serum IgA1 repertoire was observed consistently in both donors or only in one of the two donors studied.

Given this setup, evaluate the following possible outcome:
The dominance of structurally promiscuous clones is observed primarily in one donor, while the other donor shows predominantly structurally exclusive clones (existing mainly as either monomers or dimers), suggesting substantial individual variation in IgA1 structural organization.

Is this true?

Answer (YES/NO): NO